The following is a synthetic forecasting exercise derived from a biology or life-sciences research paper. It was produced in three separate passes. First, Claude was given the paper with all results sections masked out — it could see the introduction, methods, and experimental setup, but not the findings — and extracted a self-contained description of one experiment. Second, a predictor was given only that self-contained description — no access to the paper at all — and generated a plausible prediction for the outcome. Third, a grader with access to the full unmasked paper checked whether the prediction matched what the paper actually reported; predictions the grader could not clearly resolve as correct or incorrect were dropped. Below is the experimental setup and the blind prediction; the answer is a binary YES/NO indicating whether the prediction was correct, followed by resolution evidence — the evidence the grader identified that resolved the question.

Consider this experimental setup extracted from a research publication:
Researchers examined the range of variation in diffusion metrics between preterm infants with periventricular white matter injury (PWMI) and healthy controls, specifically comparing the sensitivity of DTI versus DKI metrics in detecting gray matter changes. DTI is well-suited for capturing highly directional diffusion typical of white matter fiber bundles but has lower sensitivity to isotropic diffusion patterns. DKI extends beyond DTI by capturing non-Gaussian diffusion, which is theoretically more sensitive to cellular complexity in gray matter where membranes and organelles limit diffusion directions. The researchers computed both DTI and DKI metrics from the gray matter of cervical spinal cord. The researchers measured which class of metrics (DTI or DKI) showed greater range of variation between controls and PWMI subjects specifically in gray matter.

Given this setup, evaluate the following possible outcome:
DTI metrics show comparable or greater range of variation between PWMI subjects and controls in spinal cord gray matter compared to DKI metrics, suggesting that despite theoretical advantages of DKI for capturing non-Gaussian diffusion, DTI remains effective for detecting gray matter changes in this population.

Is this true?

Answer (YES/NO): NO